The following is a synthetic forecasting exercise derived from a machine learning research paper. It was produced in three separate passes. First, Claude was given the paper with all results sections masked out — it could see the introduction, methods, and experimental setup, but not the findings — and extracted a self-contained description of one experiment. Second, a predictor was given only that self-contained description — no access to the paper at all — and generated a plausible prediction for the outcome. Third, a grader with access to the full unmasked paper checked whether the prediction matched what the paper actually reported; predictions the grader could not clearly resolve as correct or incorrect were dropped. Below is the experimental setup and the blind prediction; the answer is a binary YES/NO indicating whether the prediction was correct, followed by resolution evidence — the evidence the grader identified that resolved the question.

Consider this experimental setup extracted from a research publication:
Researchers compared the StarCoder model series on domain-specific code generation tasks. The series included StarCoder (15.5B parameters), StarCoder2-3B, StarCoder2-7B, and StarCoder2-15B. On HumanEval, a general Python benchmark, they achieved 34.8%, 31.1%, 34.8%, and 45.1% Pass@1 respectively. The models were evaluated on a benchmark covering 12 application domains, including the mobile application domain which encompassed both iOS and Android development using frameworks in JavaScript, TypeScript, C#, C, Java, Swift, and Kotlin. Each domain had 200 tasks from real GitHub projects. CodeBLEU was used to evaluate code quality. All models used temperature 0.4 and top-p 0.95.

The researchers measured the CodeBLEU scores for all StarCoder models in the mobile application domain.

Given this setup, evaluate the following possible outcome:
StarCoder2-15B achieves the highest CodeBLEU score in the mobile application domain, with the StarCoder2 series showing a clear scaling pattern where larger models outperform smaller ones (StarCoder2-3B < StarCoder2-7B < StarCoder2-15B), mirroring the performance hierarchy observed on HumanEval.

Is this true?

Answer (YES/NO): NO